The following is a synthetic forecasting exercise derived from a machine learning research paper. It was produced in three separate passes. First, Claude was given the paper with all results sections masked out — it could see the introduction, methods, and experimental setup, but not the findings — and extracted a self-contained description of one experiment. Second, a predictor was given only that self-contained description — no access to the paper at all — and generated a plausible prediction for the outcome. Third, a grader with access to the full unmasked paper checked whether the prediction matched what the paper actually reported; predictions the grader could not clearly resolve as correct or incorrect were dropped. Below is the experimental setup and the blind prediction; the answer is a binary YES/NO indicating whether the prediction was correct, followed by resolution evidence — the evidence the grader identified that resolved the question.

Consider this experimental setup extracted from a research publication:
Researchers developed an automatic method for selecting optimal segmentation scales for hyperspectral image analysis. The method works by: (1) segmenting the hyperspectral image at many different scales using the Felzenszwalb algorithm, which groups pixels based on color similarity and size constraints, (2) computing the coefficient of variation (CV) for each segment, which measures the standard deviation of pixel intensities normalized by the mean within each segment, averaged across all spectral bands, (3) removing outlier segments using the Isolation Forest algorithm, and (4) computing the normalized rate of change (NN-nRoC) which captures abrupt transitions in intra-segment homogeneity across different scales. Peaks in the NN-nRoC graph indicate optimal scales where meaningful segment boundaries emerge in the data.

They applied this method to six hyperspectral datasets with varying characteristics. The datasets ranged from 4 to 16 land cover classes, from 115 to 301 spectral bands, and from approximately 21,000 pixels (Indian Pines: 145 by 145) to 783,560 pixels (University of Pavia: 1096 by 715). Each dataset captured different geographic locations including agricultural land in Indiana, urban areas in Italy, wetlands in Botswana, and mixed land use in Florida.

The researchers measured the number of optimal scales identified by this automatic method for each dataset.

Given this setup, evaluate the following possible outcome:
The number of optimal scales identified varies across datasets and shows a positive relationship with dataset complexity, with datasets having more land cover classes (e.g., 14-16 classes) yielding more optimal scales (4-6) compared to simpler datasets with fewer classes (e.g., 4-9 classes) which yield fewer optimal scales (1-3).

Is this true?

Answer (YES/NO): NO